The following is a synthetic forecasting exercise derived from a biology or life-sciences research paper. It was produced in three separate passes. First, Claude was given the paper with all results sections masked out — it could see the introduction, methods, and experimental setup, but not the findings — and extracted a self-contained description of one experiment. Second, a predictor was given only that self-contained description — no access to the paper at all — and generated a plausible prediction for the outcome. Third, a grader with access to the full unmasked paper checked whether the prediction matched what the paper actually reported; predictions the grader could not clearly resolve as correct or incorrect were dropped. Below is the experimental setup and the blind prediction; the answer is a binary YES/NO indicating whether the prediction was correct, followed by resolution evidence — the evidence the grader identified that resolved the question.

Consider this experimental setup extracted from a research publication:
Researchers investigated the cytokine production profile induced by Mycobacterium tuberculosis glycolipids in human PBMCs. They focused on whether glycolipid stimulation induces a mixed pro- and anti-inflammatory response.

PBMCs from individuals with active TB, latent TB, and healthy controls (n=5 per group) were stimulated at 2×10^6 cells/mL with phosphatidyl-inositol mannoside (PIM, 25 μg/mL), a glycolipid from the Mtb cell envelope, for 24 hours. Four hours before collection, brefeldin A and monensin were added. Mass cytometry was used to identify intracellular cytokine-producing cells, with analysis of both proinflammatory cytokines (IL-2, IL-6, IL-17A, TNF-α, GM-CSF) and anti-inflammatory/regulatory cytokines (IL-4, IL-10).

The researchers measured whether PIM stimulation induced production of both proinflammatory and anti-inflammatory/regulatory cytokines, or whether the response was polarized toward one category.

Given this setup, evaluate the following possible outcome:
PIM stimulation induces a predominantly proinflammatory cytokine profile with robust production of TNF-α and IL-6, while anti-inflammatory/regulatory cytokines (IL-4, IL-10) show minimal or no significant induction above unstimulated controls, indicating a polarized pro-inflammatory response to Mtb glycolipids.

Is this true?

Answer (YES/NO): NO